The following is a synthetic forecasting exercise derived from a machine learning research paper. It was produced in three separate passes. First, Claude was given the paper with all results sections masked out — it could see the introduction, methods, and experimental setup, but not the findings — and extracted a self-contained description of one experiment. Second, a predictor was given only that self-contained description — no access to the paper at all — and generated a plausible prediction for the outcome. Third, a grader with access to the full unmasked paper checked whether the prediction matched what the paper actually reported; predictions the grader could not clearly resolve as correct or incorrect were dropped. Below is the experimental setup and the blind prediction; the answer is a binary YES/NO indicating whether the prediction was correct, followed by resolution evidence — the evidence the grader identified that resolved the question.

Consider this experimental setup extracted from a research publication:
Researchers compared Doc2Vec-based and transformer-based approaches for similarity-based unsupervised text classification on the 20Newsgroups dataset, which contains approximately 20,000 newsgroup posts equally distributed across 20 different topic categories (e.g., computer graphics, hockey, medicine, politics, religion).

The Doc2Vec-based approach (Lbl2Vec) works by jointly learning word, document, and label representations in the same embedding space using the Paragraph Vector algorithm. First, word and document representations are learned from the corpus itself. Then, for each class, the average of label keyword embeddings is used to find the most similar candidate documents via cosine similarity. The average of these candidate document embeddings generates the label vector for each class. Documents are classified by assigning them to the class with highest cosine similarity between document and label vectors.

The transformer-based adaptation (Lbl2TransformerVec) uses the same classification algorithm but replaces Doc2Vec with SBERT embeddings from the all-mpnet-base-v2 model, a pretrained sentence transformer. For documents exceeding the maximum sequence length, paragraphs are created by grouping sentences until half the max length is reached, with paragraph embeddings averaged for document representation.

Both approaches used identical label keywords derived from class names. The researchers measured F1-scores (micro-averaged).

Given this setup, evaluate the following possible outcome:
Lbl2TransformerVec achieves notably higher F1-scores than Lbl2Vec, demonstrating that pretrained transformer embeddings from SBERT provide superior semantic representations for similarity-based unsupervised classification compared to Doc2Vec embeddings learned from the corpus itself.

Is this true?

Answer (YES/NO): NO